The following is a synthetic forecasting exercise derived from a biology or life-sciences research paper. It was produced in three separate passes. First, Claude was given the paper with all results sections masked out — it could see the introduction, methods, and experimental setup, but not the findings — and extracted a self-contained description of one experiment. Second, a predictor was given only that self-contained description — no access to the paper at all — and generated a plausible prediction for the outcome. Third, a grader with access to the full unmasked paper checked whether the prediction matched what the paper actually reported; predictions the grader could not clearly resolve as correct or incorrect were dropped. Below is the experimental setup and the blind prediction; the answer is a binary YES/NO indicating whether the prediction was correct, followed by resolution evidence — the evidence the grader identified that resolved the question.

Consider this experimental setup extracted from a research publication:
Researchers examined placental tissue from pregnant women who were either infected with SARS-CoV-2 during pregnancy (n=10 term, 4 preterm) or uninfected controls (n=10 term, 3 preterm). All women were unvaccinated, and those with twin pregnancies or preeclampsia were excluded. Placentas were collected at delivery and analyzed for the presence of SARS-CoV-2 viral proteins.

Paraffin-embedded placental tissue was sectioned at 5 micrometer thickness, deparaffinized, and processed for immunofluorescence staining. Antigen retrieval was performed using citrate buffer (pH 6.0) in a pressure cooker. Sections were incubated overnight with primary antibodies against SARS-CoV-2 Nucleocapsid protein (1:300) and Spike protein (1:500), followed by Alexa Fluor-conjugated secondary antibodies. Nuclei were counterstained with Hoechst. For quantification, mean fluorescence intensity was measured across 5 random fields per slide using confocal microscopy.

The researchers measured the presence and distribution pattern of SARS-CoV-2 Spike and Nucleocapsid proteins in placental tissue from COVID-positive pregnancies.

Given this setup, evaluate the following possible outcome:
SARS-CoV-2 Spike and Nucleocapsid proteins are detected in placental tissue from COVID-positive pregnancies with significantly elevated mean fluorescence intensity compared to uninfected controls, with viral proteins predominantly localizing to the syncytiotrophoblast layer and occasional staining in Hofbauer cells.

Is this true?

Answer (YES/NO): NO